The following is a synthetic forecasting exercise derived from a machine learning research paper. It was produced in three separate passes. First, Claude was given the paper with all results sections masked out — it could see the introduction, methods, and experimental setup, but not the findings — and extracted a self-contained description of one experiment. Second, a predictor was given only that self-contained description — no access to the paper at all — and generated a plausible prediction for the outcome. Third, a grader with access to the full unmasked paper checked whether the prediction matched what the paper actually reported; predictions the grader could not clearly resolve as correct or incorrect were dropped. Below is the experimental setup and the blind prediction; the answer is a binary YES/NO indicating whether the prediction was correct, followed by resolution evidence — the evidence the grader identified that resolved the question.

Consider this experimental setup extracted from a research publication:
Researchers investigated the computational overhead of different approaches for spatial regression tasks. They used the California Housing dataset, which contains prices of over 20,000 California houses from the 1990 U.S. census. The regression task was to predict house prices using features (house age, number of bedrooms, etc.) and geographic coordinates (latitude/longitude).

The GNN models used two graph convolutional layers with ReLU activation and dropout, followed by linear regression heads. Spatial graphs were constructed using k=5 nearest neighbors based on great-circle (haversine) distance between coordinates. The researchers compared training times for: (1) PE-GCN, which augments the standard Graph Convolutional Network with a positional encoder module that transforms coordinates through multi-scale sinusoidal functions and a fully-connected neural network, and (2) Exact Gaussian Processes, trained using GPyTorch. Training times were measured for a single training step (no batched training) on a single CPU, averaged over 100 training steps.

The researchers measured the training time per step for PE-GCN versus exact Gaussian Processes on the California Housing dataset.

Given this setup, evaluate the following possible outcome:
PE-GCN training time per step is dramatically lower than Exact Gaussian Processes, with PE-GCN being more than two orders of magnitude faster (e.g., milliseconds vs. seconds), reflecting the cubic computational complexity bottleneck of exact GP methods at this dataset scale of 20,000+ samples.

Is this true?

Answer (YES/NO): NO